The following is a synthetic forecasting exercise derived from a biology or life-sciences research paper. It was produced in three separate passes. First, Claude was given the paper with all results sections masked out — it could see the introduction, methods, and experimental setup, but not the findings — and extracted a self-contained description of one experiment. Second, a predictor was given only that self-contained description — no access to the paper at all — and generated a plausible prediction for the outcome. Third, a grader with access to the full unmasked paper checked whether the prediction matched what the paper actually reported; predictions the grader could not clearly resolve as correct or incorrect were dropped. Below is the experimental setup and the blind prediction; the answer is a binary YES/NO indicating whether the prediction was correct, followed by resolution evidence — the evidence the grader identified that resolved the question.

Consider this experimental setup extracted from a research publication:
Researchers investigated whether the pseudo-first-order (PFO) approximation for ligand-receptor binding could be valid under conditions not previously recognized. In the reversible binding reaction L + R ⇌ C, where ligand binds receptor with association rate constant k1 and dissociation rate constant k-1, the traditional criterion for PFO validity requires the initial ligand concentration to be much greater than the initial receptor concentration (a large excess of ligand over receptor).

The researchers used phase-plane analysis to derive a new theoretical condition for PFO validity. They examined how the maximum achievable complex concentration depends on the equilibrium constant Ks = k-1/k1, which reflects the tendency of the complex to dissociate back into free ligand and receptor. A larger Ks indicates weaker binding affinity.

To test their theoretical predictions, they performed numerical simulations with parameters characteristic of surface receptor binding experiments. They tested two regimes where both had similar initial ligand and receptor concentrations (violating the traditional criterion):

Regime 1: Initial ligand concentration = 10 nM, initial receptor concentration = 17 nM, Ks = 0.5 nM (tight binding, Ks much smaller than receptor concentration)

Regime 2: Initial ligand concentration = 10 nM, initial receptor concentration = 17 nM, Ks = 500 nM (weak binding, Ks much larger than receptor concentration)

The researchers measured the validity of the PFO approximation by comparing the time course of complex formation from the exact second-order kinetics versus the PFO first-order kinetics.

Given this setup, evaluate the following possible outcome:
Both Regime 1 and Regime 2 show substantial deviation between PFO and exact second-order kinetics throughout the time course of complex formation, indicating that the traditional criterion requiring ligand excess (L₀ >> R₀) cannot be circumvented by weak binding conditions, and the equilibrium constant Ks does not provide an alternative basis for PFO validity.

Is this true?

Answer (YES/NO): NO